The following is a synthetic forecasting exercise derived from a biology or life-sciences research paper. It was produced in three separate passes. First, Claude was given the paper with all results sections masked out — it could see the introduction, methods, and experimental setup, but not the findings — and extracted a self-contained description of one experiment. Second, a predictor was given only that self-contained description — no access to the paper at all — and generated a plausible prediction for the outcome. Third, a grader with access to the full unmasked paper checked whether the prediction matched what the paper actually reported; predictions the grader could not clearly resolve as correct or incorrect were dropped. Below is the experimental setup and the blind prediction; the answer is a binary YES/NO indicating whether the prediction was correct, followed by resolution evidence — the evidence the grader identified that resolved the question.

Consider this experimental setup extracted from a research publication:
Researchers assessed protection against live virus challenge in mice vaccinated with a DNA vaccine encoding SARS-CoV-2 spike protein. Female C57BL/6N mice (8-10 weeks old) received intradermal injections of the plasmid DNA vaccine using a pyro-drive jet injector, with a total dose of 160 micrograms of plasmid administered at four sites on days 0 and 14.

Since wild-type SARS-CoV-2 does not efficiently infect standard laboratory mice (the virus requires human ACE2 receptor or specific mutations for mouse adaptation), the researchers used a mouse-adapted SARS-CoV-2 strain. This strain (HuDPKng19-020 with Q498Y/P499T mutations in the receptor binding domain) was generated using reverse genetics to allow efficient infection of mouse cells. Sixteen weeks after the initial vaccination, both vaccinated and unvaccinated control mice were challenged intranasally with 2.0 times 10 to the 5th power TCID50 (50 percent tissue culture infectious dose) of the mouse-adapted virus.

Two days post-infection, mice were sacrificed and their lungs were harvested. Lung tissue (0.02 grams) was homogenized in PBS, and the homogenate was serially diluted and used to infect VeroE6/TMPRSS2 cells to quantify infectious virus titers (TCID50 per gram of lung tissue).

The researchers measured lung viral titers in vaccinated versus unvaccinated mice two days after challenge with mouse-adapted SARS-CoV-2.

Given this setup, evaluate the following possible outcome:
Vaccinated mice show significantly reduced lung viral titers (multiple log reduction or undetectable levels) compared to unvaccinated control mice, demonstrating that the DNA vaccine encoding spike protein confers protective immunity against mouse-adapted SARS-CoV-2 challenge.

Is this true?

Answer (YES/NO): YES